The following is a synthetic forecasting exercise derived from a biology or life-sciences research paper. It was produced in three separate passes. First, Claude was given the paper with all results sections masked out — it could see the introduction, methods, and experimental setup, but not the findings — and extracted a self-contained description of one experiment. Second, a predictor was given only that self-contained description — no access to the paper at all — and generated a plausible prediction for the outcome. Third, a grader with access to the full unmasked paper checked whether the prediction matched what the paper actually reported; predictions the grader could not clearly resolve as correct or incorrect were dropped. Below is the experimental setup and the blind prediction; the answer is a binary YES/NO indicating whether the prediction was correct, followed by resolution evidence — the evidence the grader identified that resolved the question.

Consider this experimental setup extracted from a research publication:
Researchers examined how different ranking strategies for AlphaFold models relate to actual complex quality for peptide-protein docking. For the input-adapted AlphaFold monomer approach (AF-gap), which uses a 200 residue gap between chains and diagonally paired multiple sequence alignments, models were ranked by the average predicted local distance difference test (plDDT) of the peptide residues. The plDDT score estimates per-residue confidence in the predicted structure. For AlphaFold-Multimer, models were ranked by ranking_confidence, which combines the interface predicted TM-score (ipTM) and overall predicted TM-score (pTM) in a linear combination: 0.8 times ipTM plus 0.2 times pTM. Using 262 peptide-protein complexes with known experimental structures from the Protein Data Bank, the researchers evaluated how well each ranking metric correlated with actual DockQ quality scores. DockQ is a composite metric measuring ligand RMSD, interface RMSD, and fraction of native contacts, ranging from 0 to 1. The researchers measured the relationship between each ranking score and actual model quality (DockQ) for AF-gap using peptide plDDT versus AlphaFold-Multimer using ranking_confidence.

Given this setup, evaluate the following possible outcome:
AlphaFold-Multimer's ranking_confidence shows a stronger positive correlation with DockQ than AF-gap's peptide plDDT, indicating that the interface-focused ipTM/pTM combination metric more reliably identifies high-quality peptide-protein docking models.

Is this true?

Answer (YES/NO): YES